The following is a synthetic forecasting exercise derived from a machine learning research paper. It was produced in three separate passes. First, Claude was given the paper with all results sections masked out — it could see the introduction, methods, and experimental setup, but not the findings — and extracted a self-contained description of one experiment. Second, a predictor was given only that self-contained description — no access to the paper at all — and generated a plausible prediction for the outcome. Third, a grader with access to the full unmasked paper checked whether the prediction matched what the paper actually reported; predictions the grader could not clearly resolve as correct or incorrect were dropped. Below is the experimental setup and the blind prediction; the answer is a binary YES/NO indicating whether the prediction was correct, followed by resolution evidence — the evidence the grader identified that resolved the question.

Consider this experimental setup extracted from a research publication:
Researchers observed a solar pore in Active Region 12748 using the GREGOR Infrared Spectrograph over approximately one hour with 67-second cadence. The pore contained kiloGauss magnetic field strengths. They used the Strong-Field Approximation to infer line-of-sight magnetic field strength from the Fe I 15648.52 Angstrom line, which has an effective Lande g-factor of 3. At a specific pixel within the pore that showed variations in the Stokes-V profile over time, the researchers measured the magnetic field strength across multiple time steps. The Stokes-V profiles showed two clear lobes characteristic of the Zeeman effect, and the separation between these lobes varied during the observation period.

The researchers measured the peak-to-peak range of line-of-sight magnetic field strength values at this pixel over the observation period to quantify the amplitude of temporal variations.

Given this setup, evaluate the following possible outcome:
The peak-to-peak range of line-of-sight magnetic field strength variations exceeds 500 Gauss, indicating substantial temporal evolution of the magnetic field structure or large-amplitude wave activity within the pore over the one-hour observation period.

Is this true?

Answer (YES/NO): NO